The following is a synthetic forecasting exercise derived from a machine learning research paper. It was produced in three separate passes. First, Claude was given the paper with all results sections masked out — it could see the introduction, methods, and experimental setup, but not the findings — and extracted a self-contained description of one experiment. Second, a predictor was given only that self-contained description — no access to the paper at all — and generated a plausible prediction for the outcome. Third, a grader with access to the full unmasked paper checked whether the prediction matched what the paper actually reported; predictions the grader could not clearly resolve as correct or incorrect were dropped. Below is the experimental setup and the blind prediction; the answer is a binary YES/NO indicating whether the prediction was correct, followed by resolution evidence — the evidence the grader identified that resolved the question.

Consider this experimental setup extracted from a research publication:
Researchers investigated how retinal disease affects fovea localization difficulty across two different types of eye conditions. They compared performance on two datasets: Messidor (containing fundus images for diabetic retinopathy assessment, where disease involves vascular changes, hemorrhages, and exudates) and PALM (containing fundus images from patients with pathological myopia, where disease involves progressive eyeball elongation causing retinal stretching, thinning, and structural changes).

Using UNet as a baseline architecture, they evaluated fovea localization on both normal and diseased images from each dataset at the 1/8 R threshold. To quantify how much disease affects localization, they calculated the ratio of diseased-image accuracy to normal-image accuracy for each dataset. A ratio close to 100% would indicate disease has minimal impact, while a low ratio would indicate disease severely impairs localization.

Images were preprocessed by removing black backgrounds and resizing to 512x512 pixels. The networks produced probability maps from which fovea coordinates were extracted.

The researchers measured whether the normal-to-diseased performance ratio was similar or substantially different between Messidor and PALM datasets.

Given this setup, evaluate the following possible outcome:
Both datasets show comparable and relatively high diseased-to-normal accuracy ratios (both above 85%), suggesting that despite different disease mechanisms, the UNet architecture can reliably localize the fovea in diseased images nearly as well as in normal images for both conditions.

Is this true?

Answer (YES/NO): NO